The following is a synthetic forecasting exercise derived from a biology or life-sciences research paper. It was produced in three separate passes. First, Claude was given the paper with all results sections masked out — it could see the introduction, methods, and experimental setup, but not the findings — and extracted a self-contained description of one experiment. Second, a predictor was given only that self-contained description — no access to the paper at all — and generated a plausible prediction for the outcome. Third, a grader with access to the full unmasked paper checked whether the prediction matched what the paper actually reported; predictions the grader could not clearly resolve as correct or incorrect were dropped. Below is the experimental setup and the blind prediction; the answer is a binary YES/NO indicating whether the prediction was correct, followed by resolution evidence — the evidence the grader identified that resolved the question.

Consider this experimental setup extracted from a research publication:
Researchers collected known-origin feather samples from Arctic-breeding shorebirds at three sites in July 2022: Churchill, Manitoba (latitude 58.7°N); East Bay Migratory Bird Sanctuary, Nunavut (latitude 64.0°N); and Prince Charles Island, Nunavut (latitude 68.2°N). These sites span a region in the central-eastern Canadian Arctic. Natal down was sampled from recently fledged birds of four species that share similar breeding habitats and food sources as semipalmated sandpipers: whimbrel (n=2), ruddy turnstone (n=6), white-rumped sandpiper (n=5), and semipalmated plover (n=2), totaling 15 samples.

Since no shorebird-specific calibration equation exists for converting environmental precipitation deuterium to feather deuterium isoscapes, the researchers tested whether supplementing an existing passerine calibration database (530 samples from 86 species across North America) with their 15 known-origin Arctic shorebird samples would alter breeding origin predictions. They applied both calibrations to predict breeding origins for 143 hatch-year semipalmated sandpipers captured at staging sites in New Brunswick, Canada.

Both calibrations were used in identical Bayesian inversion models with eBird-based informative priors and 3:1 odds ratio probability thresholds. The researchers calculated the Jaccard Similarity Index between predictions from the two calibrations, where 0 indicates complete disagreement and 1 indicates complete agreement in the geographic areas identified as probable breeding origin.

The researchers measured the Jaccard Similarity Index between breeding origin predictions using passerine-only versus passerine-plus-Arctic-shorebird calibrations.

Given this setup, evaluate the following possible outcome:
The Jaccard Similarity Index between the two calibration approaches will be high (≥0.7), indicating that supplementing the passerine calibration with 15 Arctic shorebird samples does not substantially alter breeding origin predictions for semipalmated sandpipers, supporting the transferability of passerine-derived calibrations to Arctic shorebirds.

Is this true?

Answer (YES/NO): YES